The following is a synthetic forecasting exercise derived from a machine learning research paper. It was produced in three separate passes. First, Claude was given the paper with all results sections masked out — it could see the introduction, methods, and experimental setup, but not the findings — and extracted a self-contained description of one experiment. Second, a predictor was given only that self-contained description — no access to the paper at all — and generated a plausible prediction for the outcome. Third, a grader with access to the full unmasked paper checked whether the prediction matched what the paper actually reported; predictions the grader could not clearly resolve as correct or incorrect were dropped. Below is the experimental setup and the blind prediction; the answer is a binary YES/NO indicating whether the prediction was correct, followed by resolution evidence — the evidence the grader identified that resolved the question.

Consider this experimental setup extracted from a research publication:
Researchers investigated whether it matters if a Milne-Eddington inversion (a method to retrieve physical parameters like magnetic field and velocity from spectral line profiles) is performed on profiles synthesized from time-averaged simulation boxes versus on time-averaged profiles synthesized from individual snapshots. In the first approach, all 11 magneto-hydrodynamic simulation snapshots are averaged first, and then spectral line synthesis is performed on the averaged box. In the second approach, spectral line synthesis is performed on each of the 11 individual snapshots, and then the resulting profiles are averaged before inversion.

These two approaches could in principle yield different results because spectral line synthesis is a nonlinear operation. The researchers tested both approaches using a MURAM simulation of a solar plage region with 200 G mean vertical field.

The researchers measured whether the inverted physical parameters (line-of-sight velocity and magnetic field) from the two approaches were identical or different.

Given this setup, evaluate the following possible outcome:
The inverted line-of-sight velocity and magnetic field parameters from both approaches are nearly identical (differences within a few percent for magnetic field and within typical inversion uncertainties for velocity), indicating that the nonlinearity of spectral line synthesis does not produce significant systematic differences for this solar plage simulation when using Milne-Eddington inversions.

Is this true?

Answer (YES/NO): YES